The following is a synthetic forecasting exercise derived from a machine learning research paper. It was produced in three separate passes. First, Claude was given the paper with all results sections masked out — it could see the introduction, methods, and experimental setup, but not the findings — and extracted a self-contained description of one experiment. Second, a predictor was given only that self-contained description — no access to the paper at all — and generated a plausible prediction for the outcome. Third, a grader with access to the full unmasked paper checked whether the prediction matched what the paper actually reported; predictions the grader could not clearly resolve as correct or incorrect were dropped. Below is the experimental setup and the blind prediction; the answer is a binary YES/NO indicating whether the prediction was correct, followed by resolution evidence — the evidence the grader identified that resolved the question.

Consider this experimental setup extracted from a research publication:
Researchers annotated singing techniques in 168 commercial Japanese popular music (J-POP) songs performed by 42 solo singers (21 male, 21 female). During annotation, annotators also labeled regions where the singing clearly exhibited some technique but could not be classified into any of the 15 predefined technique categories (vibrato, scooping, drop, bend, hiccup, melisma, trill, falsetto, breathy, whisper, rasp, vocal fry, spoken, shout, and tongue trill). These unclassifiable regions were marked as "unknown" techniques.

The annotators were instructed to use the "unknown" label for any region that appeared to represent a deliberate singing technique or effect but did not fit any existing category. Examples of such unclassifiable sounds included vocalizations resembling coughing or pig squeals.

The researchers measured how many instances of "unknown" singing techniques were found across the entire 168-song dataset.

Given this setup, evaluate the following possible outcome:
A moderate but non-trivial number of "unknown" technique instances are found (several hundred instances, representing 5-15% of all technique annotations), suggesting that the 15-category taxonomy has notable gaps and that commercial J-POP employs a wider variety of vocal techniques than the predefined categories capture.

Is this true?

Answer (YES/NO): NO